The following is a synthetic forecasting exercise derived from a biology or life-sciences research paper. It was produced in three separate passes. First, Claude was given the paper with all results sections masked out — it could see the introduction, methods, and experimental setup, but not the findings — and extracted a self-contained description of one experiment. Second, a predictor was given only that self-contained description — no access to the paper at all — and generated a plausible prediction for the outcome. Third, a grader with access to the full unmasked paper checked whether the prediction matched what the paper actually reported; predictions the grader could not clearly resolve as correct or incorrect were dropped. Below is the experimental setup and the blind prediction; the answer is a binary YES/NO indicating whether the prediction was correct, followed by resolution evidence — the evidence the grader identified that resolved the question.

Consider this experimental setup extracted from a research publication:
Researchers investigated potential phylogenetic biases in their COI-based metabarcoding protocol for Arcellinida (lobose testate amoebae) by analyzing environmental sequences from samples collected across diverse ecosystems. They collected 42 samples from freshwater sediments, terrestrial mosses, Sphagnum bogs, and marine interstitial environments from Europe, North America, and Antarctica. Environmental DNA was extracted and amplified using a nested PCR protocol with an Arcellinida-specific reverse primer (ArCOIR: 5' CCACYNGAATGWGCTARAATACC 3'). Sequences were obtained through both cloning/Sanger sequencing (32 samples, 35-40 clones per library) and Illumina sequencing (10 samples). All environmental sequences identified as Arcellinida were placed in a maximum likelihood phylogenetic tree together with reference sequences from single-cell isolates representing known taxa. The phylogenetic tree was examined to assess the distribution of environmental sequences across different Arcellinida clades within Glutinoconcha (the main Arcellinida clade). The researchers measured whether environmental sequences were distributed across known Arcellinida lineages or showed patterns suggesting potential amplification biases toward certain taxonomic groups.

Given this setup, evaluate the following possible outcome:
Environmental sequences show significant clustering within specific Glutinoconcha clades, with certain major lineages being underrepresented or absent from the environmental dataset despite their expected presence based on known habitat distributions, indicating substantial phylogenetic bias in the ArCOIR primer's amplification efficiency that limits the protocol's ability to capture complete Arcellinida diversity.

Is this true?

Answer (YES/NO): YES